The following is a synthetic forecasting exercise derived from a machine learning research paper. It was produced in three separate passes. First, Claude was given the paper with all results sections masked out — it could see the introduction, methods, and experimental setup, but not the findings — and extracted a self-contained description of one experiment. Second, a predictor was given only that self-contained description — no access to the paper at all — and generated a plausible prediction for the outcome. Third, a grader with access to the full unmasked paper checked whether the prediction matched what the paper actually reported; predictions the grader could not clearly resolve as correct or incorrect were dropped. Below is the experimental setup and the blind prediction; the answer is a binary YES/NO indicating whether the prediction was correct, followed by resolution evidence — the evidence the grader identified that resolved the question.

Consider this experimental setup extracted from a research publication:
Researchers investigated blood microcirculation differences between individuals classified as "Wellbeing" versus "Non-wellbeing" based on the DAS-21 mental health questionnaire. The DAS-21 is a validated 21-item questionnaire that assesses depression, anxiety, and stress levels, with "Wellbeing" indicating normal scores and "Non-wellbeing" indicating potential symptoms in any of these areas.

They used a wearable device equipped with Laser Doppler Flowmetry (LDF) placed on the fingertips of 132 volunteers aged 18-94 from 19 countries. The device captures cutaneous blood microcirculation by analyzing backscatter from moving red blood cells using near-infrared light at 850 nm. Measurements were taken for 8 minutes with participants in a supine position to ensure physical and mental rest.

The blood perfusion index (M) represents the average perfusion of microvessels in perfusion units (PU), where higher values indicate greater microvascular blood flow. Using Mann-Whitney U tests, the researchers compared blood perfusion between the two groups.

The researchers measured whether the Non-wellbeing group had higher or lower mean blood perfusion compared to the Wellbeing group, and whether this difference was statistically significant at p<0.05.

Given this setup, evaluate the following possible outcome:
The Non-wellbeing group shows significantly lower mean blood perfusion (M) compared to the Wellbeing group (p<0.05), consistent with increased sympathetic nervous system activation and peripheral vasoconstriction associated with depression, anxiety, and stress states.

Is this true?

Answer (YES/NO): NO